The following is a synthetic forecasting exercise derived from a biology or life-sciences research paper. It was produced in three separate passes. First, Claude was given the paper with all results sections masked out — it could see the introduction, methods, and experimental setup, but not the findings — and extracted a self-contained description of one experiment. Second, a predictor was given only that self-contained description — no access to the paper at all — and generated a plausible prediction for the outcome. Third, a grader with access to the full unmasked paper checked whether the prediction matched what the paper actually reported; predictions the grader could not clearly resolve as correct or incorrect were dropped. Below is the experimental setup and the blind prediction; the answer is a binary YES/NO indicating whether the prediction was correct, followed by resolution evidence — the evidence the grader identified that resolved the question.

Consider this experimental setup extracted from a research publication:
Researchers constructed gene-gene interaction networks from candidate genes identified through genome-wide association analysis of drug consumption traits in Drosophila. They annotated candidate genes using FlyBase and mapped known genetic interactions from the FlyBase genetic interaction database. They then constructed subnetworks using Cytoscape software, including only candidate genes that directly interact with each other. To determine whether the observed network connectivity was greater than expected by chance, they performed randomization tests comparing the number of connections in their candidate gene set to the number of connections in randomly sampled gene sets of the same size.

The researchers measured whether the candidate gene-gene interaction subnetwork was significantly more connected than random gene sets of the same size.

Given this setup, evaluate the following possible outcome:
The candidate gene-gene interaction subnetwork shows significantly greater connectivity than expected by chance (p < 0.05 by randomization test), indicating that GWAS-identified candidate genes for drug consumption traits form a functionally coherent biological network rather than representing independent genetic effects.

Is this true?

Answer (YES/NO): YES